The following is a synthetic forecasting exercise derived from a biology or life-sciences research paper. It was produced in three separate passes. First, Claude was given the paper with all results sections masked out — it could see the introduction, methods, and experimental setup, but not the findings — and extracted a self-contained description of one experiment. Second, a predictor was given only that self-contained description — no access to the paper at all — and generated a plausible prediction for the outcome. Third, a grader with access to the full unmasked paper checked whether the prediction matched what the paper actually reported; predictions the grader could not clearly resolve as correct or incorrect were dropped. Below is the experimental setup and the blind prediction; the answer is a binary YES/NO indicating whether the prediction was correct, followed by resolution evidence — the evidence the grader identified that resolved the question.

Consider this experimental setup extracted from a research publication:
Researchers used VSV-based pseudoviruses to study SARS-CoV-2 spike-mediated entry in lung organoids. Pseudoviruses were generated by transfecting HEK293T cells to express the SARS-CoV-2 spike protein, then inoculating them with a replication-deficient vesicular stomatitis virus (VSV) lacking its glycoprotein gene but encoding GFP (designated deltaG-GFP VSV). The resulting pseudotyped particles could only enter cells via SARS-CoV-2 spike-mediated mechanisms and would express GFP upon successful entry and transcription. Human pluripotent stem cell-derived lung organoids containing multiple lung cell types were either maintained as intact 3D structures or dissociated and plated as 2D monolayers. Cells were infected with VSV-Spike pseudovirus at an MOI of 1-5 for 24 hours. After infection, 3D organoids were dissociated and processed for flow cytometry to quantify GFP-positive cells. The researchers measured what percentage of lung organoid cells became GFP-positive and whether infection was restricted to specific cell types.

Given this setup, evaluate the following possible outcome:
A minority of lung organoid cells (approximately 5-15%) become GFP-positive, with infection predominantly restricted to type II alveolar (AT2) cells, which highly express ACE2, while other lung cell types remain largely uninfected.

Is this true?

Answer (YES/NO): NO